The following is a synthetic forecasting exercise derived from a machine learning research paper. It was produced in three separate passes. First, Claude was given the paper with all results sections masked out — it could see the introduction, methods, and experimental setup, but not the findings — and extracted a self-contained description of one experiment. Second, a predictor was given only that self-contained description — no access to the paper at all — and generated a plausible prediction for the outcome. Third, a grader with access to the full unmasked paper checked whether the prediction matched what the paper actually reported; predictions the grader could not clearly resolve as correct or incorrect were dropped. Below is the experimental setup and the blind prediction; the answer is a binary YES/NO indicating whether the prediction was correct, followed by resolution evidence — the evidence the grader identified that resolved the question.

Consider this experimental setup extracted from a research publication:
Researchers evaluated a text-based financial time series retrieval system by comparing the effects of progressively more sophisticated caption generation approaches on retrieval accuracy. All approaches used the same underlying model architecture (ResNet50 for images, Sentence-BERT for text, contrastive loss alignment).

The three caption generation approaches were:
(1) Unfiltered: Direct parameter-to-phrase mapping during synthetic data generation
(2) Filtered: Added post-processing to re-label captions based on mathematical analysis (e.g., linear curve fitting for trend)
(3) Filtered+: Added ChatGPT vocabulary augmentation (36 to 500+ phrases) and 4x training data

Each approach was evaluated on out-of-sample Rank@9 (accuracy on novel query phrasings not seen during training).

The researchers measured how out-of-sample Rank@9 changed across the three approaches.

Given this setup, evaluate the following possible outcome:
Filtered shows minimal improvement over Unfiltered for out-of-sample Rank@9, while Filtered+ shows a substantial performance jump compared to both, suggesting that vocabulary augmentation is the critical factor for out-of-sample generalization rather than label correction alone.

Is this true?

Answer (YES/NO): NO